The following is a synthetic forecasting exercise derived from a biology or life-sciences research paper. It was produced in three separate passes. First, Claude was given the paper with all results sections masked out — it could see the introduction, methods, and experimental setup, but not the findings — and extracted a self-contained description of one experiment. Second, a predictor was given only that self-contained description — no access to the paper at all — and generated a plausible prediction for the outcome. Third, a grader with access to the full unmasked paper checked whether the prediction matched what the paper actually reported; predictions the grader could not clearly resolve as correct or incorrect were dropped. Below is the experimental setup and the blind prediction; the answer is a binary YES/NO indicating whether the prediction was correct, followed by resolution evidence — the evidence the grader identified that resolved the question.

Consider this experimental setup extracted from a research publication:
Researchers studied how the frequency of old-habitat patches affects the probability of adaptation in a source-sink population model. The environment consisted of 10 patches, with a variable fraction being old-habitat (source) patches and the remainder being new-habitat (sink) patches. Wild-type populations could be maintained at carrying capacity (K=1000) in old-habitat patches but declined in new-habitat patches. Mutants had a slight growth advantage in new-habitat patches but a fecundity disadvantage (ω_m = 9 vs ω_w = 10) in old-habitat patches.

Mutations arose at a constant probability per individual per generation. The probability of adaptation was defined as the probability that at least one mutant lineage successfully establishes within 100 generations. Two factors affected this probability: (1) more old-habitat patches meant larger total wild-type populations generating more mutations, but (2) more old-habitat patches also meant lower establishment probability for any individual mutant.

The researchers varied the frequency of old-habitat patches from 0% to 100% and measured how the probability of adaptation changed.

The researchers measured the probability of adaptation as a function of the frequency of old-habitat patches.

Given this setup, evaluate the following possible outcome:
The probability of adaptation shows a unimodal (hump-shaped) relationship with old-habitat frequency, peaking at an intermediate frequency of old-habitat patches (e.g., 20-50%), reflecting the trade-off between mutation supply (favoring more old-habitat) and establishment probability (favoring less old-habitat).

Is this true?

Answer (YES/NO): YES